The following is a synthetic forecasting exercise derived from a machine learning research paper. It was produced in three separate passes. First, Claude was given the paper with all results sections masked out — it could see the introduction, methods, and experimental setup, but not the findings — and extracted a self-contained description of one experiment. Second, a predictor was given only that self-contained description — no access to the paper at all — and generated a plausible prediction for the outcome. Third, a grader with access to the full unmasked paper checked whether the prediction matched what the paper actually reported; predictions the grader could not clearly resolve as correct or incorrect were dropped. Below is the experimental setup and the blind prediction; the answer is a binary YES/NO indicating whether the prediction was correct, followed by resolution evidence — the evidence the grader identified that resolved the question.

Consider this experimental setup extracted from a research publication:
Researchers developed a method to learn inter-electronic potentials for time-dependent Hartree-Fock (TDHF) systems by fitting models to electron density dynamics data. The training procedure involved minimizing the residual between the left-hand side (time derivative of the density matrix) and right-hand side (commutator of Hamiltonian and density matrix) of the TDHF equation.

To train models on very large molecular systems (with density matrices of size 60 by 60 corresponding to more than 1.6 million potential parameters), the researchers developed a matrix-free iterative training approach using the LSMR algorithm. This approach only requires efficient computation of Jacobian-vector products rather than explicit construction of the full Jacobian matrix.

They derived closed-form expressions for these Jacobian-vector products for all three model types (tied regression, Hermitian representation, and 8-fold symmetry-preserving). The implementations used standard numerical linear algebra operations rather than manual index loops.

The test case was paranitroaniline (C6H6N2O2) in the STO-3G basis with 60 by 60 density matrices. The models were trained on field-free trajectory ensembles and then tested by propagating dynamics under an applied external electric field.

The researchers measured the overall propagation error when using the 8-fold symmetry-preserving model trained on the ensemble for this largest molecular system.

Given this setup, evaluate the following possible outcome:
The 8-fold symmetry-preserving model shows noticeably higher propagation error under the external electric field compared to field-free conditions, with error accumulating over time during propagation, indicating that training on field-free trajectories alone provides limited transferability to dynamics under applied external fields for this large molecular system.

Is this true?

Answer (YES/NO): NO